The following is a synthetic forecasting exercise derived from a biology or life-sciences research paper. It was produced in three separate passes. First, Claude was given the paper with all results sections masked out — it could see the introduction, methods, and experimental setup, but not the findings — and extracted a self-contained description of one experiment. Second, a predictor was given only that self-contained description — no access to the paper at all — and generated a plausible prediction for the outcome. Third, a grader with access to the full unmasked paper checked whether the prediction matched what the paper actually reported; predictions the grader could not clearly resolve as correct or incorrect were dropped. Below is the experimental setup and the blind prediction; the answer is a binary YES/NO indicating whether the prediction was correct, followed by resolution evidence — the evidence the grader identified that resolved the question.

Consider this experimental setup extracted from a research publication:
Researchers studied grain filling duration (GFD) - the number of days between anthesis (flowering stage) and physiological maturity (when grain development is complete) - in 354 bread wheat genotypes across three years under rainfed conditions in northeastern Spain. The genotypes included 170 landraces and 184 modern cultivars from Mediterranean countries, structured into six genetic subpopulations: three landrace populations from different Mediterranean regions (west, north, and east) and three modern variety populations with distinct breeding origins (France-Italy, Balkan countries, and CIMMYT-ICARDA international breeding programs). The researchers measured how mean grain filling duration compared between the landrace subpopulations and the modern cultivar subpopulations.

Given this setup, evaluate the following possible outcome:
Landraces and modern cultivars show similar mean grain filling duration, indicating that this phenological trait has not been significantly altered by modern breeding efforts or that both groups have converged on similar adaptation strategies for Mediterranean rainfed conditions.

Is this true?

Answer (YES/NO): NO